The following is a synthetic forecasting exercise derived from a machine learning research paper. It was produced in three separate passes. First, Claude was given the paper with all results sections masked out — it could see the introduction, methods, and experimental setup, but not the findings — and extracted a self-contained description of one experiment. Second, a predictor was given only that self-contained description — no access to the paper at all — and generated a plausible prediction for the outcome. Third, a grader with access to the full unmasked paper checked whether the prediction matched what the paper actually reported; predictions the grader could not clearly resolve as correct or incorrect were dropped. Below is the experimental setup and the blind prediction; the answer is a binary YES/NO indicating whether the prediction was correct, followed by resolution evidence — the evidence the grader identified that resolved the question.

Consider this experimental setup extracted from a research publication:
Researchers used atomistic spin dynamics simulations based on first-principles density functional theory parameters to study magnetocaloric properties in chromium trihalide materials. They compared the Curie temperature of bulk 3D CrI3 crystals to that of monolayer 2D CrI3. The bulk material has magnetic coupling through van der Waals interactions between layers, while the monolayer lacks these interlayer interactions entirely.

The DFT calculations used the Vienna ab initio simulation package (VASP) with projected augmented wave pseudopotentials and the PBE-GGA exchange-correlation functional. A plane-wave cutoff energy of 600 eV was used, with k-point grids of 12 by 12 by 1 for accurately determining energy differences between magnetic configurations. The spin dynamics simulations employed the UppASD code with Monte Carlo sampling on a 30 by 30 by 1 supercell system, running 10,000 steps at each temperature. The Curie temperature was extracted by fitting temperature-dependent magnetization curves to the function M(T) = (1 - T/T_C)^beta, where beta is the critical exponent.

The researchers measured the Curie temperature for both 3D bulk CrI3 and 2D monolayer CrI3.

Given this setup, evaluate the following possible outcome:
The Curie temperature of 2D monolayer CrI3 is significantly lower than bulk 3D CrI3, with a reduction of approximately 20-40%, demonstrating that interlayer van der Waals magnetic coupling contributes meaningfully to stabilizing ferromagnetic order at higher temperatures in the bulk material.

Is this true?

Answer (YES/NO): NO